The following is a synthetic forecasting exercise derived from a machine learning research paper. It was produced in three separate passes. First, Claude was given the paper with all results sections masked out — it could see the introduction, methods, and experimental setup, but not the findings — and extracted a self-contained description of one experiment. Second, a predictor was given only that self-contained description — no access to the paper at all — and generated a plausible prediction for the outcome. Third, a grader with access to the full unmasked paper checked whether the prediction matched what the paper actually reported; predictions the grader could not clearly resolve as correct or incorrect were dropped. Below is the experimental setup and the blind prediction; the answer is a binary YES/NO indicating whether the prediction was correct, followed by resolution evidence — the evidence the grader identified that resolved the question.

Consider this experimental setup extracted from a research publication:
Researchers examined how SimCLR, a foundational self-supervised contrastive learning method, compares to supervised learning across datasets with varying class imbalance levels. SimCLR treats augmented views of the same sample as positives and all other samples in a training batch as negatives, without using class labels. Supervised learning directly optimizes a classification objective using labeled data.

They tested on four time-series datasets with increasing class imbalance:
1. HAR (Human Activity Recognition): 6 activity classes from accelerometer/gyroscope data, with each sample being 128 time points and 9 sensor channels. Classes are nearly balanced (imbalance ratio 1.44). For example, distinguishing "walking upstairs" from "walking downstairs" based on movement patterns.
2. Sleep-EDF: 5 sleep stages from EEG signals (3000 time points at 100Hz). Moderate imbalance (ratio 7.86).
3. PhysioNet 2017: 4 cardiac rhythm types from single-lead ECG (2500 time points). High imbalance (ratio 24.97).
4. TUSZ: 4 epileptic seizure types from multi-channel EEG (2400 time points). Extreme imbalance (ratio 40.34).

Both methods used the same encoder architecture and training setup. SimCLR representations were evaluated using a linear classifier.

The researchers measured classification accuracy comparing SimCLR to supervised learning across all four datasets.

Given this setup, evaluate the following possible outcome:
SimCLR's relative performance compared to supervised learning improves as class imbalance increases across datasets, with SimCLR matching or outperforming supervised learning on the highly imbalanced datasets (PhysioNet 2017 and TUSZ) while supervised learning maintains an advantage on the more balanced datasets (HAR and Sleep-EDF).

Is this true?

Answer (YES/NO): NO